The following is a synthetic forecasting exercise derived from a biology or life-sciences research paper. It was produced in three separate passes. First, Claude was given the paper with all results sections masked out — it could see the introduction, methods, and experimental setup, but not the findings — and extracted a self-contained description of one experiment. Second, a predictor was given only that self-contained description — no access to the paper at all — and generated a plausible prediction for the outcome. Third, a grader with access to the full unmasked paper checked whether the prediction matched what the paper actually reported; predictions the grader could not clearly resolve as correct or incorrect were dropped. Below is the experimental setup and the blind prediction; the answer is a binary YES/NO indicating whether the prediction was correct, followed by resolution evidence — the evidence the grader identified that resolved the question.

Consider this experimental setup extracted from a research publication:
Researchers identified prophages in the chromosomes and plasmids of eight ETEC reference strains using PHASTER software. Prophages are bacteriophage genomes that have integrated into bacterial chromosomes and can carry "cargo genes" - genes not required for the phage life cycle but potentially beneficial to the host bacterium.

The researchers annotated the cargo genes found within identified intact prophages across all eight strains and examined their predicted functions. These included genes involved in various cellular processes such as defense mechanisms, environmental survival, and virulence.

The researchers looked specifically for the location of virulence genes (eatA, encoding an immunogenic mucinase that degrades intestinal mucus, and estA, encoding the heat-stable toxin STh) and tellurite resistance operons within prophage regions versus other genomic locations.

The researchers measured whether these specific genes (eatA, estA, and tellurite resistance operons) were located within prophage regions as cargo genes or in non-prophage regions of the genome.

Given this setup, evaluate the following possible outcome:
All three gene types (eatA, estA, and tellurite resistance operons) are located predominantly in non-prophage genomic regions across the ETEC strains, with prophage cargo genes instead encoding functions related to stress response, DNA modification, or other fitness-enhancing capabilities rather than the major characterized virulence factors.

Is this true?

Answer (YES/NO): NO